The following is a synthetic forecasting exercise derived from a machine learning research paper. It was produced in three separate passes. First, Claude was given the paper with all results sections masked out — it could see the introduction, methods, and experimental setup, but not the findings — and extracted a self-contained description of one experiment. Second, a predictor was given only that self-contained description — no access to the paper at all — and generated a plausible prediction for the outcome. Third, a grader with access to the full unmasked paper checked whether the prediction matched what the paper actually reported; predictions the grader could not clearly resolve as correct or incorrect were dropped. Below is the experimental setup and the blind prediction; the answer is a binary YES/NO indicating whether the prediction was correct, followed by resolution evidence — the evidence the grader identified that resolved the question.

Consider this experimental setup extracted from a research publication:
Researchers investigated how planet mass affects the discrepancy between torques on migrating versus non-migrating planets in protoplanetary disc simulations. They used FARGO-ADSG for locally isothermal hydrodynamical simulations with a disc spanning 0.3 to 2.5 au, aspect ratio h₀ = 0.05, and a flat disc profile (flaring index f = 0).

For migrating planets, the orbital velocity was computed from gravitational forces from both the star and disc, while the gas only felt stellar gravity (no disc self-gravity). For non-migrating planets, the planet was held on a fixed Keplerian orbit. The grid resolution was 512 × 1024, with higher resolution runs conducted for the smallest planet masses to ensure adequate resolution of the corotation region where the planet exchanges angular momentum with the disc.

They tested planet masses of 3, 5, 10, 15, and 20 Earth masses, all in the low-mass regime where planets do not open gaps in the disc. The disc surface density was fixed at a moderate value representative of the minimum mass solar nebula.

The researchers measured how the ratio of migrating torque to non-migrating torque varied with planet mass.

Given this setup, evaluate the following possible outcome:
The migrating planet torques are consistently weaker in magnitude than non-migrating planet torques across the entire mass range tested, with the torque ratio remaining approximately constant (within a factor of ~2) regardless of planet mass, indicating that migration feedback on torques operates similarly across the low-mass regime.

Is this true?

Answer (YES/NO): NO